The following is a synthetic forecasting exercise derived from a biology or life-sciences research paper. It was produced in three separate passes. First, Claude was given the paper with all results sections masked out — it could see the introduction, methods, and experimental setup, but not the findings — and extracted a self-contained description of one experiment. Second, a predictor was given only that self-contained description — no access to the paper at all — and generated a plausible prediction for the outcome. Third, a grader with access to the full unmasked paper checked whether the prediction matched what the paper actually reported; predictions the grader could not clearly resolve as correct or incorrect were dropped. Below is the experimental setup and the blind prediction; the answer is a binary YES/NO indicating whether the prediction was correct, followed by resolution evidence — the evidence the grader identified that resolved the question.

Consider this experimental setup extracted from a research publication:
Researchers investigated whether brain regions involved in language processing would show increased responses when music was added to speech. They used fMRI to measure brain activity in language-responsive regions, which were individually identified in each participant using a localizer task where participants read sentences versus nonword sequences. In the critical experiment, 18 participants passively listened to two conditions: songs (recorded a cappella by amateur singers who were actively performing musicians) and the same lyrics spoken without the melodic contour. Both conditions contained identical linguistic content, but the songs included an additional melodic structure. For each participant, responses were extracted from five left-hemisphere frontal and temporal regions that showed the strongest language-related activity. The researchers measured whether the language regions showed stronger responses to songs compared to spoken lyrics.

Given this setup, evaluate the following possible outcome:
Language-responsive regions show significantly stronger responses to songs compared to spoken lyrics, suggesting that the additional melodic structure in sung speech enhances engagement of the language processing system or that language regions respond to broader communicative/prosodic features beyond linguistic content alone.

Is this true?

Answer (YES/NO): NO